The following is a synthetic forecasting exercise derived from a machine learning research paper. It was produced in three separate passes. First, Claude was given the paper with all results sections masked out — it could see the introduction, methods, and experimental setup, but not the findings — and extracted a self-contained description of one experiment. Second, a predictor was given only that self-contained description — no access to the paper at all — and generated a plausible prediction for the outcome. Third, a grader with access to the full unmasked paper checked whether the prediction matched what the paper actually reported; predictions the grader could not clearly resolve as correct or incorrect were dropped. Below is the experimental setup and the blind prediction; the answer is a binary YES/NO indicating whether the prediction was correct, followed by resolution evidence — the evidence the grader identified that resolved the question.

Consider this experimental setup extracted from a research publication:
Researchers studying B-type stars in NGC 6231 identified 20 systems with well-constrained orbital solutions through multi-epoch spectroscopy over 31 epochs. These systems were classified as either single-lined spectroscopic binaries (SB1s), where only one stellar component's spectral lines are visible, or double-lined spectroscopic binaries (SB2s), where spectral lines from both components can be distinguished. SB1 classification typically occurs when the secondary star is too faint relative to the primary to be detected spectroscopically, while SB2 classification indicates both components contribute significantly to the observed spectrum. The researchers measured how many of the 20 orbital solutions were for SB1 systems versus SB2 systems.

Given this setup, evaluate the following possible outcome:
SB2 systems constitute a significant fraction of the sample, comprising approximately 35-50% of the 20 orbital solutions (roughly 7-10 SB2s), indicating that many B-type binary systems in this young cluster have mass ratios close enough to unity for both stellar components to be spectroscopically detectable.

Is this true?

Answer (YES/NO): NO